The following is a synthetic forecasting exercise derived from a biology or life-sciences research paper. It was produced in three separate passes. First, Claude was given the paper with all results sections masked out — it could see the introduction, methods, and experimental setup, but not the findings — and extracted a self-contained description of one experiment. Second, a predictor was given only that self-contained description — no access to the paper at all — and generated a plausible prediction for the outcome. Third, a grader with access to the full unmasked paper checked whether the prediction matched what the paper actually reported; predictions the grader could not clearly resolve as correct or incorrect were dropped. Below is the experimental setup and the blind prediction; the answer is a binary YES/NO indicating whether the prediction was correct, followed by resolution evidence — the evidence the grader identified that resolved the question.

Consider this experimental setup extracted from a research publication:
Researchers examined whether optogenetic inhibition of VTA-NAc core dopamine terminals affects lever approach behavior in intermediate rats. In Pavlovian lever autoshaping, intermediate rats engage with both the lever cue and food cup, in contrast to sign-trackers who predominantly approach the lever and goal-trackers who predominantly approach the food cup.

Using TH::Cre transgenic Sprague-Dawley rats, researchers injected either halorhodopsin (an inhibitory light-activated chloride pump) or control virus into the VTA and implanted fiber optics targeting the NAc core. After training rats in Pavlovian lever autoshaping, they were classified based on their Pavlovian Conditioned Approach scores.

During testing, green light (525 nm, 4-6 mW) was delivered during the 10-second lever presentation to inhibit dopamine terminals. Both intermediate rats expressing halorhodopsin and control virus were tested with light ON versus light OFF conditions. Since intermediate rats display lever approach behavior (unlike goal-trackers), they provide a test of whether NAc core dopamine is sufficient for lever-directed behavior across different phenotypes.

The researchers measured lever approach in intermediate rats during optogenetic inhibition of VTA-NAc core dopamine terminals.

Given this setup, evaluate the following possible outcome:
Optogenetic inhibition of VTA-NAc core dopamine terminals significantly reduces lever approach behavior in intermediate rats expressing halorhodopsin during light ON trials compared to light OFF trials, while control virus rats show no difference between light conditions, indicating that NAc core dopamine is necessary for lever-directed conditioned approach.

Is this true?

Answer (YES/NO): NO